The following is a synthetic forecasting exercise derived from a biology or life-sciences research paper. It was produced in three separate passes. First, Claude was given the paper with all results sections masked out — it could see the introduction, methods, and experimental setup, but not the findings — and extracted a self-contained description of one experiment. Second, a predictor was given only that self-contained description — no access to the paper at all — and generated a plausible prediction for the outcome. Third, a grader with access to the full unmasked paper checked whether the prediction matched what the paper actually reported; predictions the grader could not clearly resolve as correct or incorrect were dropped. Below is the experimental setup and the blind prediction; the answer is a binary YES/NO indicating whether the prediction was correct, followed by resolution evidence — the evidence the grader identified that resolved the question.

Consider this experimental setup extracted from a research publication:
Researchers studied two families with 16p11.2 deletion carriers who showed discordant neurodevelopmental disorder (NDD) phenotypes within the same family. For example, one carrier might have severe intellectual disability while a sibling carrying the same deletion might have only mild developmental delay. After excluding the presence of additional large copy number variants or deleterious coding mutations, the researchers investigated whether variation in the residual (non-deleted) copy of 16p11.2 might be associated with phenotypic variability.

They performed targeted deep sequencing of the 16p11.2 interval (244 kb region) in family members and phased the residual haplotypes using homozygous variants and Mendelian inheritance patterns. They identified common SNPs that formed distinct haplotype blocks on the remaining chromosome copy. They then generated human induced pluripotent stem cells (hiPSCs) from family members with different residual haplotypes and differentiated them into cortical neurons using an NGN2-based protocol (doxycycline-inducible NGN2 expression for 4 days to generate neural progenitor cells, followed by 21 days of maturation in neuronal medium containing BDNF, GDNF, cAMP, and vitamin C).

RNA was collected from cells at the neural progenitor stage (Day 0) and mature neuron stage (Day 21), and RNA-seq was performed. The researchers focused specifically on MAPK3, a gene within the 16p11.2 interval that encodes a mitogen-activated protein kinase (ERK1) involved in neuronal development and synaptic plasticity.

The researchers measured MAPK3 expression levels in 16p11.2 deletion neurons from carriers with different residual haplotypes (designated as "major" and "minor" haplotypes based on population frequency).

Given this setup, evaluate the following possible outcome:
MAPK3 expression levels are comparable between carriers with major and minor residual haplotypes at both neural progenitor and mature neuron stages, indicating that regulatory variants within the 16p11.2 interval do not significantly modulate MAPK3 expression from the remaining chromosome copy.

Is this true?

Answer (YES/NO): NO